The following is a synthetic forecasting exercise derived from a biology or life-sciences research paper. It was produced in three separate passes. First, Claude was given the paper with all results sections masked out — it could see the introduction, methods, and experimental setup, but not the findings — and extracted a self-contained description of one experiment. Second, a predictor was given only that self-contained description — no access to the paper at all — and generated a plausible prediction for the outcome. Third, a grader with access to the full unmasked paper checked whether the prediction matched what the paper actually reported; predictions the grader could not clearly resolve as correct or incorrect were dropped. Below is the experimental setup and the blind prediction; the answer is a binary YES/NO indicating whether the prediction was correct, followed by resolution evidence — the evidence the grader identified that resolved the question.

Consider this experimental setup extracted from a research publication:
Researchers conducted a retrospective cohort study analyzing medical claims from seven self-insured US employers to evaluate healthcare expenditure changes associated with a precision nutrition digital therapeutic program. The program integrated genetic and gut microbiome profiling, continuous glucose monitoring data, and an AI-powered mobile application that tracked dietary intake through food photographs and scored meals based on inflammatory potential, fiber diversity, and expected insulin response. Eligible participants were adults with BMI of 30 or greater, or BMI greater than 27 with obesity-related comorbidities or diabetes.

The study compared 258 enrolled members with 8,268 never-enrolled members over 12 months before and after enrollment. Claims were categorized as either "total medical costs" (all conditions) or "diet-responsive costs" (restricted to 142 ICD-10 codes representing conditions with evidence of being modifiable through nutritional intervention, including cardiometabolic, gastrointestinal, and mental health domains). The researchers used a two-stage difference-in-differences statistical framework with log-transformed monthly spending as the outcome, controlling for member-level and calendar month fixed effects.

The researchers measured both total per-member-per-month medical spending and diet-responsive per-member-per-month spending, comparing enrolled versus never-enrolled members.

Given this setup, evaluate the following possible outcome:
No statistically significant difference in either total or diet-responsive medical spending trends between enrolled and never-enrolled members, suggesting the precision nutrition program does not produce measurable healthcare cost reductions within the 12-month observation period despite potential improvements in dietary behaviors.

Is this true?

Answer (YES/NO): NO